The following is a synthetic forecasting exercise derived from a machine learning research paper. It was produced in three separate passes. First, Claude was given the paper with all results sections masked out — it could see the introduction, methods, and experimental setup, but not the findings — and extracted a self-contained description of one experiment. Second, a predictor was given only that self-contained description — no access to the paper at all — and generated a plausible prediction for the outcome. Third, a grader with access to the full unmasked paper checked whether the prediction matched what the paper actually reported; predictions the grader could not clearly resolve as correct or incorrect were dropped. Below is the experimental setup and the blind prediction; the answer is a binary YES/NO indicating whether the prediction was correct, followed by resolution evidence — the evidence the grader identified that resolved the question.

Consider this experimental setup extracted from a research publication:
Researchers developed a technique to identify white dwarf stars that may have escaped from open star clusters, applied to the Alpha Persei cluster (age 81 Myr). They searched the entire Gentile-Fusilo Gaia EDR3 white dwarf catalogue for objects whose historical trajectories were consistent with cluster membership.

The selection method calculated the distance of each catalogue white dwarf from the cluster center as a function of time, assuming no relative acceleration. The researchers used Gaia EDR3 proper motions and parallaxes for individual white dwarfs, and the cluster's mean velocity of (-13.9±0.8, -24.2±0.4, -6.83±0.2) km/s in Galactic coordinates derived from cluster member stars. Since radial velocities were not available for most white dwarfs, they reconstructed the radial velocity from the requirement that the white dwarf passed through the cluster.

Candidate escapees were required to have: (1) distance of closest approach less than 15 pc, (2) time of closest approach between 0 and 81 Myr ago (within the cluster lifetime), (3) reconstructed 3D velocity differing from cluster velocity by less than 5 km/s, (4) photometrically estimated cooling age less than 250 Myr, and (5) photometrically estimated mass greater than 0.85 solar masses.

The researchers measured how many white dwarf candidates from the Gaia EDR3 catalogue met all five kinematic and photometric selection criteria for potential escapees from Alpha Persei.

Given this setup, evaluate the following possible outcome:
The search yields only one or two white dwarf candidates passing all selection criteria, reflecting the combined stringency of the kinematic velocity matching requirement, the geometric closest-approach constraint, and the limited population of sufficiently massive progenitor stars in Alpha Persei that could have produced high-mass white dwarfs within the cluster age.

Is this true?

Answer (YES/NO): NO